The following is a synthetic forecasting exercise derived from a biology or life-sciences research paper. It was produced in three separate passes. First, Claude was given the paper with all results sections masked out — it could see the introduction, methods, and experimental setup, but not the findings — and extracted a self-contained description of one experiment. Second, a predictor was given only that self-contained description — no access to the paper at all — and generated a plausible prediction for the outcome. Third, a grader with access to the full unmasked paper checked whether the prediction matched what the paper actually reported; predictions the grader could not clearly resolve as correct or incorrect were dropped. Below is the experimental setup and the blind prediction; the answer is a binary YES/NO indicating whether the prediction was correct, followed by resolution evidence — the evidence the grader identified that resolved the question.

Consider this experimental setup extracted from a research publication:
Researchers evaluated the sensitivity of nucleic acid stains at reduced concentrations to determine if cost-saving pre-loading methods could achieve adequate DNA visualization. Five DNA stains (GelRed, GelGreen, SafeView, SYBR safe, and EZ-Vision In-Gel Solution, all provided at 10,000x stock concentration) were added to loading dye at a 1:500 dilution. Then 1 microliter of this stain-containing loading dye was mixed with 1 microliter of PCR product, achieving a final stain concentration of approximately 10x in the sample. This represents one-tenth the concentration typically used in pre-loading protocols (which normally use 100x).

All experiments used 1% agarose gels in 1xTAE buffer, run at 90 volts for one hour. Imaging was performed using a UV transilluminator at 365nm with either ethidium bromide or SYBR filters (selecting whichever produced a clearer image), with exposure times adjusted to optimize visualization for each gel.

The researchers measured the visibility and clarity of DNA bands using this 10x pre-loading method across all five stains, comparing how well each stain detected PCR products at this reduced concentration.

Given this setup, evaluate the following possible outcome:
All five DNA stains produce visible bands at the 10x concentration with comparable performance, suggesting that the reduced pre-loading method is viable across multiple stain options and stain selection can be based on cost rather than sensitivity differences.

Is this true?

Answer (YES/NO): NO